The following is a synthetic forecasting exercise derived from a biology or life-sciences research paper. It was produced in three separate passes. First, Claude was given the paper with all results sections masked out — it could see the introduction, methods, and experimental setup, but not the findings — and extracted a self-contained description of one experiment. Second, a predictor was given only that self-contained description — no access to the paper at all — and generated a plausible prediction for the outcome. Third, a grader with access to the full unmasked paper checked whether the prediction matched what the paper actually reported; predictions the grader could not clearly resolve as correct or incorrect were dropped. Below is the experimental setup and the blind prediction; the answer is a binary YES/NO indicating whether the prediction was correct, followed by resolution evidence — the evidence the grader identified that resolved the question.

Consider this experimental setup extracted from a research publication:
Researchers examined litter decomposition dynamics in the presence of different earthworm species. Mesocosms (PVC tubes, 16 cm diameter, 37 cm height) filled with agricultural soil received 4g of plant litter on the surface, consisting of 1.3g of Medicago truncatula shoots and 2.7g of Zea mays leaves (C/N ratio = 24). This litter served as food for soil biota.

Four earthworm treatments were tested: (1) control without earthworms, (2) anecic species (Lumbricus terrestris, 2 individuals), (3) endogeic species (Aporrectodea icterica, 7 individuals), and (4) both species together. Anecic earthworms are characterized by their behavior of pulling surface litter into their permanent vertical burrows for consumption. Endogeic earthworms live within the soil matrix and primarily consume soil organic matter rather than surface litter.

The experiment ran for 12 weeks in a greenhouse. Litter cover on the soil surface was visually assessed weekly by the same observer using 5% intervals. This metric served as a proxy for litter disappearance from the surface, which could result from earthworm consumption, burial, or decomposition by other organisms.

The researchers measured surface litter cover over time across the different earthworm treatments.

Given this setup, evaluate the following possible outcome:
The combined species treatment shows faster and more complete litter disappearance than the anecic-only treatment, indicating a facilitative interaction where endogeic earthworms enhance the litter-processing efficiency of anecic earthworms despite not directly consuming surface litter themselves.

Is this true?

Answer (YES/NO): NO